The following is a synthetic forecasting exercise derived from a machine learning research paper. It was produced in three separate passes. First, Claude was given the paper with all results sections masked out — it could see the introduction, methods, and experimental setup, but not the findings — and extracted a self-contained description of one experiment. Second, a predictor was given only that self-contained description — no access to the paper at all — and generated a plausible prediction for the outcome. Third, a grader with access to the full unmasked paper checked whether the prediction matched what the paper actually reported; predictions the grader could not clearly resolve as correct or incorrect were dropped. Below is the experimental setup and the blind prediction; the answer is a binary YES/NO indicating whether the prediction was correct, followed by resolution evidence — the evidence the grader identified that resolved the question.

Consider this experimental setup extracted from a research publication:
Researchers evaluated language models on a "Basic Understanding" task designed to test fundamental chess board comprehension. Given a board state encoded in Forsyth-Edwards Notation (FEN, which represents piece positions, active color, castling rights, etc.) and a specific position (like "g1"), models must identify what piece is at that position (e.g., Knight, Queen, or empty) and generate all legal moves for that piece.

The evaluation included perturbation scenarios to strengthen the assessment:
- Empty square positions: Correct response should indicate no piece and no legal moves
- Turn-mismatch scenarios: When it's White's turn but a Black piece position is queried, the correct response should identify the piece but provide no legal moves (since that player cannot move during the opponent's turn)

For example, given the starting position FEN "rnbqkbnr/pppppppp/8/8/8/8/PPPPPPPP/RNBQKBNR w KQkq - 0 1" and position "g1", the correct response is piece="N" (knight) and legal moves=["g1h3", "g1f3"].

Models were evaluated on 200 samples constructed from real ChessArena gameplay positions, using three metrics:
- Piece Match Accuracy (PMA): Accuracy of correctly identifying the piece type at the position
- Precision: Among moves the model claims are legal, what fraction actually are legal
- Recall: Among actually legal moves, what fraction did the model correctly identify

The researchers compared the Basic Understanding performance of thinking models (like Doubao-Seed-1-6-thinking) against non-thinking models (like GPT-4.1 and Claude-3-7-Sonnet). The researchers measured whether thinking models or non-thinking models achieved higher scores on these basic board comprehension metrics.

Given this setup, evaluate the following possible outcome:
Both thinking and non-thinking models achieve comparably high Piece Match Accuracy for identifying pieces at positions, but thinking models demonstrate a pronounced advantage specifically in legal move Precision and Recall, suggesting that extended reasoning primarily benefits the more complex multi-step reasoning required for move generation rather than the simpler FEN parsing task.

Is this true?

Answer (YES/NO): YES